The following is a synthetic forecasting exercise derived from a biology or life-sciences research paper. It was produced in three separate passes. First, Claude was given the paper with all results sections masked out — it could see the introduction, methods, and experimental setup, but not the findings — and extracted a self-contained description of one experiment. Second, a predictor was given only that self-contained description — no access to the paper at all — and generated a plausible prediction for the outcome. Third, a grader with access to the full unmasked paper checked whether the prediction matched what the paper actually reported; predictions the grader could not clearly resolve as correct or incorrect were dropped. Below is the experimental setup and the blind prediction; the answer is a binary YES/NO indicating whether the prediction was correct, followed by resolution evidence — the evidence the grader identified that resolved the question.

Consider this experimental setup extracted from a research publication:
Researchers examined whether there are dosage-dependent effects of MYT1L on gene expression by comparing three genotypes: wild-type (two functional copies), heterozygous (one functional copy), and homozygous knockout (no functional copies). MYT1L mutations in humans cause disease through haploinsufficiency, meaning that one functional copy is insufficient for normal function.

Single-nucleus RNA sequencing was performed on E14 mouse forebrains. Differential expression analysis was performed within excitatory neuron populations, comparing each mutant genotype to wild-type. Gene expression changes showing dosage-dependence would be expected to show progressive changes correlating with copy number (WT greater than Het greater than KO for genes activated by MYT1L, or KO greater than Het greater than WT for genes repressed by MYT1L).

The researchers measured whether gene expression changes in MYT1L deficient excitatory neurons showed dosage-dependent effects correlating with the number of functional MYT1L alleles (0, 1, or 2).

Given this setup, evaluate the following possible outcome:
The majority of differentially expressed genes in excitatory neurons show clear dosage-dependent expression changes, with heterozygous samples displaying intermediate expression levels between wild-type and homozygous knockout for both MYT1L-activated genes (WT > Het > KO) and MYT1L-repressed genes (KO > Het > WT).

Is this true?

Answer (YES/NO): NO